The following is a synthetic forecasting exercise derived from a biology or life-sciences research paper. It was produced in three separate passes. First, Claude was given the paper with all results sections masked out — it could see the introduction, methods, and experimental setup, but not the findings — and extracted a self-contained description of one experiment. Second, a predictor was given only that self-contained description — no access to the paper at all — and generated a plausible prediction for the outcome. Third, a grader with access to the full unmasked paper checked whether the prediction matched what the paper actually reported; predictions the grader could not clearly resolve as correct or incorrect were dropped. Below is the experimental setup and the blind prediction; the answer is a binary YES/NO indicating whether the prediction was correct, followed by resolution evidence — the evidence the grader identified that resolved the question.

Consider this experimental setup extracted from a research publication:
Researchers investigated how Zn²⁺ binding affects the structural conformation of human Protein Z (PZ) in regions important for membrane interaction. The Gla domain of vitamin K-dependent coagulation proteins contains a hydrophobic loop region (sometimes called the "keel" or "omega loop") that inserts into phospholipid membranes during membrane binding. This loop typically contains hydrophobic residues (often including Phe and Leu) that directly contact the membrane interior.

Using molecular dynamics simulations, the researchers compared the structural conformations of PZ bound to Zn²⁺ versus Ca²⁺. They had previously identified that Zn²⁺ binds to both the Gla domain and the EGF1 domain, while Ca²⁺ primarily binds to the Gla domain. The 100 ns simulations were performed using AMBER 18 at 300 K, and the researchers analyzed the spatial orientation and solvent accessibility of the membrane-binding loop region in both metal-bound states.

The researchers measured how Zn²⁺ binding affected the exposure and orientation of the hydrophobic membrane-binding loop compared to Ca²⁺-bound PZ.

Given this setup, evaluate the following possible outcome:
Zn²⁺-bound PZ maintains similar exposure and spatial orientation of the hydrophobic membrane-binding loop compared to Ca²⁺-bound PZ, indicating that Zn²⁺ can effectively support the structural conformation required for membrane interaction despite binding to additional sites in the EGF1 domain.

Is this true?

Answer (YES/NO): NO